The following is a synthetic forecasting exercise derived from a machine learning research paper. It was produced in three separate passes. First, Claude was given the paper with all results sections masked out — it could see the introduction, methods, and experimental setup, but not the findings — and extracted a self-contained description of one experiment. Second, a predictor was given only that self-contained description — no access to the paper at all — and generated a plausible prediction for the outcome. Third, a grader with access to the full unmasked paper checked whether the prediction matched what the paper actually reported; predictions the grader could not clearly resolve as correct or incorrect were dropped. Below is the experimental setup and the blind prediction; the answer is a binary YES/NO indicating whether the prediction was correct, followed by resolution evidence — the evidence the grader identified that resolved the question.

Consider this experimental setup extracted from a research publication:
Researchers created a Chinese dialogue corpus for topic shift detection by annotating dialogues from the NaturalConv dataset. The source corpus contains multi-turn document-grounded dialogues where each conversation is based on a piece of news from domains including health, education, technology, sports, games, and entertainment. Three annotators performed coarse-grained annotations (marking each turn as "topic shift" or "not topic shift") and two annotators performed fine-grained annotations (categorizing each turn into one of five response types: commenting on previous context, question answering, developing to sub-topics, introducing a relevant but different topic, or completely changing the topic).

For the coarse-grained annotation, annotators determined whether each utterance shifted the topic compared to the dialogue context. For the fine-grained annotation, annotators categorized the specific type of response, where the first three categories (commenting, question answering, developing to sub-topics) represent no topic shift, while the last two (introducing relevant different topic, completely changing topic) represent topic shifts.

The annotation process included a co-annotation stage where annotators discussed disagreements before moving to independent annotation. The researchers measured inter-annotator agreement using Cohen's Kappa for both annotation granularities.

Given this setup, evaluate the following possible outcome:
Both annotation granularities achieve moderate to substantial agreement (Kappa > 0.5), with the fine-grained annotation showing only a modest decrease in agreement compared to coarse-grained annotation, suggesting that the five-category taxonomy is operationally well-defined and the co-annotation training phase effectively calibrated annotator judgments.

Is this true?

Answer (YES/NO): NO